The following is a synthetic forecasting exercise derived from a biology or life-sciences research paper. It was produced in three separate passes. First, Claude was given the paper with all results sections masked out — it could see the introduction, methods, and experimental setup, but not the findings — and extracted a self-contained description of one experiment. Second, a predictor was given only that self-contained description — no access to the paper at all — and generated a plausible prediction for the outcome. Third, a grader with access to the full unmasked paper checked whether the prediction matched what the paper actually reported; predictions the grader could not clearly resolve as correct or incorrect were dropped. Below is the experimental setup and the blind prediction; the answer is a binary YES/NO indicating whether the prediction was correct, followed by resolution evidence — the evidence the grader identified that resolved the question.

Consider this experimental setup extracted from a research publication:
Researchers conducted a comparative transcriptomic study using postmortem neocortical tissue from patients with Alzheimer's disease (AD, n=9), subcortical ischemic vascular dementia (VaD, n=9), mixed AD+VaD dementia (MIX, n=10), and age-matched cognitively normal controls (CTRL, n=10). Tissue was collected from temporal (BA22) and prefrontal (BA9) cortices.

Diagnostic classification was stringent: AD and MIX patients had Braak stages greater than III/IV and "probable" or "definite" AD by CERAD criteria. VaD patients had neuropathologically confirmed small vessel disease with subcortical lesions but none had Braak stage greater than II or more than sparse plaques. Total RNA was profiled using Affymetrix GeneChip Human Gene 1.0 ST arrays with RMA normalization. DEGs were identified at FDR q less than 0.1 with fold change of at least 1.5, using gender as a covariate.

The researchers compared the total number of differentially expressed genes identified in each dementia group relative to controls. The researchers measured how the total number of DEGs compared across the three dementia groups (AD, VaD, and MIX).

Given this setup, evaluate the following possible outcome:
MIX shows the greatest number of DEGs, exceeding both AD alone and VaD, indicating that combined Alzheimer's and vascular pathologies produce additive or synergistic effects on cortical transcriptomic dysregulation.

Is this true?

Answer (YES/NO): YES